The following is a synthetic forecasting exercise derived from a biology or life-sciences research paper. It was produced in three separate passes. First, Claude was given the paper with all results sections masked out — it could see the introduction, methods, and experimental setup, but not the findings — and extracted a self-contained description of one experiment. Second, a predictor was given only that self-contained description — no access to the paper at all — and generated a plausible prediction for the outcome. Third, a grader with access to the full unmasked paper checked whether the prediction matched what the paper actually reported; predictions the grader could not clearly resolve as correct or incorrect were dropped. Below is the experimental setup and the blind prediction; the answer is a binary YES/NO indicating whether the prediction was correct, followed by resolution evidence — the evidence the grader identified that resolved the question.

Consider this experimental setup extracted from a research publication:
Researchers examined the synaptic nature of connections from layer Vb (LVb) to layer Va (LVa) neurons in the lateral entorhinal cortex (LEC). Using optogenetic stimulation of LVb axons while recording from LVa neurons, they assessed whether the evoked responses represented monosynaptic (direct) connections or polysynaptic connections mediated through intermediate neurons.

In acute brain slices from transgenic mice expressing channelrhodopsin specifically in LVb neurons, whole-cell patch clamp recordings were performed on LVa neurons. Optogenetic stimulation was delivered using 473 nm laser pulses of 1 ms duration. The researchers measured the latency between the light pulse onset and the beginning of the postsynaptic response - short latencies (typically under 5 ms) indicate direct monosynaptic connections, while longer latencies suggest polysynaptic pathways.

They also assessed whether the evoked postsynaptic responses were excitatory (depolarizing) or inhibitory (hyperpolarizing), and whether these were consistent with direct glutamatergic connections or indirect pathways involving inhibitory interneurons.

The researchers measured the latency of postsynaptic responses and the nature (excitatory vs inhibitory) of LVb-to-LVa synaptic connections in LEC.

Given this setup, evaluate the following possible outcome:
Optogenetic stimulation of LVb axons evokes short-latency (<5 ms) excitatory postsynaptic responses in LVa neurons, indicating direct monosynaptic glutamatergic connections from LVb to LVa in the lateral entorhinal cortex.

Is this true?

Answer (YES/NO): YES